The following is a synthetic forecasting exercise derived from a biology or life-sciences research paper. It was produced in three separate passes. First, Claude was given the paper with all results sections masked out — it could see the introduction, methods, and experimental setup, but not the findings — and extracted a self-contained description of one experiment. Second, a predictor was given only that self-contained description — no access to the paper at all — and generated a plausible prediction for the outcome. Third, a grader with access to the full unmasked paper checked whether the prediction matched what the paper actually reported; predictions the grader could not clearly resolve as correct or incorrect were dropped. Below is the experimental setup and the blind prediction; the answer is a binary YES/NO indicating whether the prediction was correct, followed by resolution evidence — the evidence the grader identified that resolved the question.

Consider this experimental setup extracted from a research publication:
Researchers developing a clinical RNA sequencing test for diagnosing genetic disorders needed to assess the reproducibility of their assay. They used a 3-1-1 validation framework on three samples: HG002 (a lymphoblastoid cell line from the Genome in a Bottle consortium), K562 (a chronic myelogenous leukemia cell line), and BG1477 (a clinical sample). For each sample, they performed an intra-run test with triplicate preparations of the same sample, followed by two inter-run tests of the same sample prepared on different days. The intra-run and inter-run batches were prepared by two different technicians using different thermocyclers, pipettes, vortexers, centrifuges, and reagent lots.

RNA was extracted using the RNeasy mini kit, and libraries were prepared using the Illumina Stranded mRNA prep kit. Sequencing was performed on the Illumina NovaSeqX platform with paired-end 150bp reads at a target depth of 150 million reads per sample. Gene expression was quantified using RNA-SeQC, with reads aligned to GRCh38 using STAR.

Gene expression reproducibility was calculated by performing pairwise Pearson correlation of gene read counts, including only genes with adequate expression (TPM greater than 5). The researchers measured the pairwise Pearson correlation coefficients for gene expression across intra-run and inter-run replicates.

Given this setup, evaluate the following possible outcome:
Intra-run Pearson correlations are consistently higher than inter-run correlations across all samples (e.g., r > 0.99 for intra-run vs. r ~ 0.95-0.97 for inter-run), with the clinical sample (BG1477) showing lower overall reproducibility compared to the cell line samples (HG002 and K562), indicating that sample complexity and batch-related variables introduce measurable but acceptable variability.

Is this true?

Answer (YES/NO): NO